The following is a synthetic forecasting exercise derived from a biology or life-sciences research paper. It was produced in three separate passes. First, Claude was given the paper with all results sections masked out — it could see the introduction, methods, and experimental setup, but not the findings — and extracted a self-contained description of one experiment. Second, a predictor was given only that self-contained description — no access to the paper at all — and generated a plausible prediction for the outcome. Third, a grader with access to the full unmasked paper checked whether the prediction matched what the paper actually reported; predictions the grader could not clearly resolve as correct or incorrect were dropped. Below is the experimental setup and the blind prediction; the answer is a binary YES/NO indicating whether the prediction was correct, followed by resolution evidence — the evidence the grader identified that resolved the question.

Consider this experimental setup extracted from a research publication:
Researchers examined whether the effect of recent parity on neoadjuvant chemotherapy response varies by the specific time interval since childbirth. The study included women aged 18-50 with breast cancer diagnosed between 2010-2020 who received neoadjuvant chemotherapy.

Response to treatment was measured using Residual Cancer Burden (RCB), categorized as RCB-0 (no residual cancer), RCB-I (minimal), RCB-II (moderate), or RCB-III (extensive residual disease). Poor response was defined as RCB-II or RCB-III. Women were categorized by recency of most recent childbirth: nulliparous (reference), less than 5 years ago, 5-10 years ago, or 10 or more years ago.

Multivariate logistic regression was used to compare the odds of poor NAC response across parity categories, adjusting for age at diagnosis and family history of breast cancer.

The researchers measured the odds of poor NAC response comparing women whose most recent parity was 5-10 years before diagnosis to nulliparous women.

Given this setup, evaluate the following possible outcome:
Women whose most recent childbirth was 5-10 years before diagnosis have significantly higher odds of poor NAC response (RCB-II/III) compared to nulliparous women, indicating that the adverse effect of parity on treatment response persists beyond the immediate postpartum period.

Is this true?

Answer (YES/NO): YES